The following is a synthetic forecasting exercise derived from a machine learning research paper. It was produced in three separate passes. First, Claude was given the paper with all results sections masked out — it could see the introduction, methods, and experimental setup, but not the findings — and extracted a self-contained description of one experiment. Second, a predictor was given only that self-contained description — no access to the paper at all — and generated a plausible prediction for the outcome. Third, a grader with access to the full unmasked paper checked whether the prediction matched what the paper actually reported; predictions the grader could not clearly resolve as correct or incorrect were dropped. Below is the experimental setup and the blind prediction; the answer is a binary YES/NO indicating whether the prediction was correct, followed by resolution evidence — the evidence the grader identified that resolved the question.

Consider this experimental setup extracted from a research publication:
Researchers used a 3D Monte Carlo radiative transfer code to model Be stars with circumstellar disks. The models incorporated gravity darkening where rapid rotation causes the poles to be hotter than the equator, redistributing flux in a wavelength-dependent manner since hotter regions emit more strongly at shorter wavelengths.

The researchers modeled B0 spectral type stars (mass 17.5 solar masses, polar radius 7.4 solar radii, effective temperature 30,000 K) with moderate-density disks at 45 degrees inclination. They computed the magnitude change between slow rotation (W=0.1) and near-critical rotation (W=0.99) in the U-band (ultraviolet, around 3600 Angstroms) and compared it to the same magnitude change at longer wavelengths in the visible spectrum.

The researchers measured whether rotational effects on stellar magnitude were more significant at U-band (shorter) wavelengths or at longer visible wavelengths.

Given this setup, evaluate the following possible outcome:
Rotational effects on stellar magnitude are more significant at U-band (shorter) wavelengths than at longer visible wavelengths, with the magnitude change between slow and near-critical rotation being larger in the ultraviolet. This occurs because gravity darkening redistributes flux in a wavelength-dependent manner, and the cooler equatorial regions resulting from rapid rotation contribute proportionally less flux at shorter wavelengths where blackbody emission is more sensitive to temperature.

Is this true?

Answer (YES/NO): YES